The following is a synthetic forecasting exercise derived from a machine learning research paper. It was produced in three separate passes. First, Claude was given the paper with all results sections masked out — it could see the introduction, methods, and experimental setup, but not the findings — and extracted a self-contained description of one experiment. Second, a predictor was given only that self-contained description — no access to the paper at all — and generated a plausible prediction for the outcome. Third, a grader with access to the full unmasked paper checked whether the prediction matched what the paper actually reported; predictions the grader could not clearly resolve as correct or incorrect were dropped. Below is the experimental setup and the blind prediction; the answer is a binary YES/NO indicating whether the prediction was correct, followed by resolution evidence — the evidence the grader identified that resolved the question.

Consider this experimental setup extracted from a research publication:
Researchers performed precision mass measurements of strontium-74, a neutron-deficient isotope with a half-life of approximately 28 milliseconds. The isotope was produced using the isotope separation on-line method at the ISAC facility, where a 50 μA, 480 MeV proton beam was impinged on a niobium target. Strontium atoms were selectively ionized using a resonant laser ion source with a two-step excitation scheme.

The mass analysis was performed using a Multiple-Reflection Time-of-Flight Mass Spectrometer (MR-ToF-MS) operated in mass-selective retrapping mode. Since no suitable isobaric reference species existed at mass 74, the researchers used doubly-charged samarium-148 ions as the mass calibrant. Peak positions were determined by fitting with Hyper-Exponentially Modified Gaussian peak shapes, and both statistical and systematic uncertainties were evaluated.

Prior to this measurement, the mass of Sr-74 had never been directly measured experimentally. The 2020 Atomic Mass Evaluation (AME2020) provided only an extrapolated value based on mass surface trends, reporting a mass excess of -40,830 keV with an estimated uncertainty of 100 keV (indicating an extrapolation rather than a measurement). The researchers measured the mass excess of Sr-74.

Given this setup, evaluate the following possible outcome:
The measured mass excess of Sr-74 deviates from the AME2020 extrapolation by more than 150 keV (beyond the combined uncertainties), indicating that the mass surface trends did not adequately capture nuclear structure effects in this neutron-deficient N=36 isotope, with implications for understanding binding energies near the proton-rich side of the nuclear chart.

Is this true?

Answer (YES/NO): NO